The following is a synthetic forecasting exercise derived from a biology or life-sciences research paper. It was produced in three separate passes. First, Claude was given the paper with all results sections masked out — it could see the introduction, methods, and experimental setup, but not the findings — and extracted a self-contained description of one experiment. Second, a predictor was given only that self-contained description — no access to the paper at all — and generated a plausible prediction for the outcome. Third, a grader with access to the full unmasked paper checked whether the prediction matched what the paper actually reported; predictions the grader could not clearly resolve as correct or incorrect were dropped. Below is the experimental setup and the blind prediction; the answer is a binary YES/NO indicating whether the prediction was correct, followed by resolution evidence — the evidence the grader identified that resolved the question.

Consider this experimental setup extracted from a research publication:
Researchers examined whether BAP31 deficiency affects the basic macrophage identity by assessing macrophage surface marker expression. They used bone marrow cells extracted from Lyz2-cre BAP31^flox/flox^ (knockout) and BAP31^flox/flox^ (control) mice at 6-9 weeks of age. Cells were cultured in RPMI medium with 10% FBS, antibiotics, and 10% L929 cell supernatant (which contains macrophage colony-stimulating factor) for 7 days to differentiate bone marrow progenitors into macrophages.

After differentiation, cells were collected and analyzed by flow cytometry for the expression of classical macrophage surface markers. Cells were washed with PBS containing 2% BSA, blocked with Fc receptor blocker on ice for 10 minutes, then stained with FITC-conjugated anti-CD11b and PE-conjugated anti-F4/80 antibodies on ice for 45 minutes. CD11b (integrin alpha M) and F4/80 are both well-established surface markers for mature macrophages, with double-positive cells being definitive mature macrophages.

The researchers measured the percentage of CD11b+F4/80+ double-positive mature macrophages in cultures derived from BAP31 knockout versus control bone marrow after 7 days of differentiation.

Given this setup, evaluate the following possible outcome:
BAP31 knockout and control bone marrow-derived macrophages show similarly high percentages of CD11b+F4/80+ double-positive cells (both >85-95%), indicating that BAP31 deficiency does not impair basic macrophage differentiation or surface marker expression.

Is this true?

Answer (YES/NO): YES